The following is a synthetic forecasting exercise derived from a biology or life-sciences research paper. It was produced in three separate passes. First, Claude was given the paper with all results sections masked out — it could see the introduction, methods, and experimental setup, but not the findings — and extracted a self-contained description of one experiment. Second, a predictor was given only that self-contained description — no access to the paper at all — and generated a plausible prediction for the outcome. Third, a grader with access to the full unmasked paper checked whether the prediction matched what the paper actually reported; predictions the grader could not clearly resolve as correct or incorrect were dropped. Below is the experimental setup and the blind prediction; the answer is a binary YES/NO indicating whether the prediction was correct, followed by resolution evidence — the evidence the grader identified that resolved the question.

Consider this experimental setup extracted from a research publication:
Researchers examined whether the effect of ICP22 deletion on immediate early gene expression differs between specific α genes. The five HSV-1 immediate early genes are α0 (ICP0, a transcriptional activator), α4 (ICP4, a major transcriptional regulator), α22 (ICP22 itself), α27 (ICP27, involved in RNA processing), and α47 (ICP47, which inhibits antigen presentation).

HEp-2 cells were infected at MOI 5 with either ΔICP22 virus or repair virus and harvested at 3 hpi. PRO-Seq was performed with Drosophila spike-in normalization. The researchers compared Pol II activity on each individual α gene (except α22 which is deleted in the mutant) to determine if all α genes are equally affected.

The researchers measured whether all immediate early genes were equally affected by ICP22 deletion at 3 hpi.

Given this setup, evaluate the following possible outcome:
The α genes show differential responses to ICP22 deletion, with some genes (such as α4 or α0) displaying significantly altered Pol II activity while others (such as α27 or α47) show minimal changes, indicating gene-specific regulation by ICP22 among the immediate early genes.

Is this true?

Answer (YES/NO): NO